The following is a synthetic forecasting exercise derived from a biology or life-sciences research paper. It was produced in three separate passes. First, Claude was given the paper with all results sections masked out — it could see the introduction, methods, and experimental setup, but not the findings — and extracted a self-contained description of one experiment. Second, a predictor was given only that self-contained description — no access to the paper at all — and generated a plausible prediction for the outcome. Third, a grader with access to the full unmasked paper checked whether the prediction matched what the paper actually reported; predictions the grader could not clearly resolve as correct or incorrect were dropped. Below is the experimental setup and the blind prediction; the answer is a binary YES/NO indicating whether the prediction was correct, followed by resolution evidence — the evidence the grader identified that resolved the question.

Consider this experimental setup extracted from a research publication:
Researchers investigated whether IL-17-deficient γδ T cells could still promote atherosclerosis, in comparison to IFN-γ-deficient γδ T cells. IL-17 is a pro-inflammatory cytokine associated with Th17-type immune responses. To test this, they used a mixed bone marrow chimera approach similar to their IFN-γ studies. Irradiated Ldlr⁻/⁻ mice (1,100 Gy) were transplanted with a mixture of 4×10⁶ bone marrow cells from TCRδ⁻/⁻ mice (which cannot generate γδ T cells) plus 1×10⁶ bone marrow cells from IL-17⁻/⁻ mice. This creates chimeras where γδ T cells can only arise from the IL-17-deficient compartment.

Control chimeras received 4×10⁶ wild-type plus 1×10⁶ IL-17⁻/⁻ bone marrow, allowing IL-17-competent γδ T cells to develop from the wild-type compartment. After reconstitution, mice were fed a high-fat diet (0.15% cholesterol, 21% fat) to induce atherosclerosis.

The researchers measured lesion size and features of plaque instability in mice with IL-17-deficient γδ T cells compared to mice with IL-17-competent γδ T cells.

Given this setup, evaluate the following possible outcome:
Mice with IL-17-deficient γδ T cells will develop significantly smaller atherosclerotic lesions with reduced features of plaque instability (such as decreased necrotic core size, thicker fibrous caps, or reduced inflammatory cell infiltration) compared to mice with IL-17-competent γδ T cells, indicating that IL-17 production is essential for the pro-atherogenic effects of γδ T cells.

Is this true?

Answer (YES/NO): NO